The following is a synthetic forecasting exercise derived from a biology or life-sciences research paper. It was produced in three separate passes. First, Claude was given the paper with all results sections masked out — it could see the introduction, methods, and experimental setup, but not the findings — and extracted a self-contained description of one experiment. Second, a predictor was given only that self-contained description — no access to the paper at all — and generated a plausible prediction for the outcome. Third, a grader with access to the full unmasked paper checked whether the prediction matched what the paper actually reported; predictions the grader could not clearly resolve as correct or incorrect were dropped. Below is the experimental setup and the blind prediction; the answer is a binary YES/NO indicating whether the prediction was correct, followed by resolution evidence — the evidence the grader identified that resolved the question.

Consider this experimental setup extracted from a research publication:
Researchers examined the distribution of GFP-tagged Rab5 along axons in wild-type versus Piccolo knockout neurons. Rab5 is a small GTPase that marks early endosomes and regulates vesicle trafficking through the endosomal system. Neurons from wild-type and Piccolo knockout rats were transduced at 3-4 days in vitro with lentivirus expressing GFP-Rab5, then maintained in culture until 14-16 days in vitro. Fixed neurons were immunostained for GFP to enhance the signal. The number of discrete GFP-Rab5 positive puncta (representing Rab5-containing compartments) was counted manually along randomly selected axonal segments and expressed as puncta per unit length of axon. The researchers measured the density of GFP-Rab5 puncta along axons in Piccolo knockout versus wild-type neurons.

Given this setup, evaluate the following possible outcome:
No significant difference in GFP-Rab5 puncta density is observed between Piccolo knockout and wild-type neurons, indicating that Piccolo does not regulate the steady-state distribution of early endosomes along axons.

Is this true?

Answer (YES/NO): NO